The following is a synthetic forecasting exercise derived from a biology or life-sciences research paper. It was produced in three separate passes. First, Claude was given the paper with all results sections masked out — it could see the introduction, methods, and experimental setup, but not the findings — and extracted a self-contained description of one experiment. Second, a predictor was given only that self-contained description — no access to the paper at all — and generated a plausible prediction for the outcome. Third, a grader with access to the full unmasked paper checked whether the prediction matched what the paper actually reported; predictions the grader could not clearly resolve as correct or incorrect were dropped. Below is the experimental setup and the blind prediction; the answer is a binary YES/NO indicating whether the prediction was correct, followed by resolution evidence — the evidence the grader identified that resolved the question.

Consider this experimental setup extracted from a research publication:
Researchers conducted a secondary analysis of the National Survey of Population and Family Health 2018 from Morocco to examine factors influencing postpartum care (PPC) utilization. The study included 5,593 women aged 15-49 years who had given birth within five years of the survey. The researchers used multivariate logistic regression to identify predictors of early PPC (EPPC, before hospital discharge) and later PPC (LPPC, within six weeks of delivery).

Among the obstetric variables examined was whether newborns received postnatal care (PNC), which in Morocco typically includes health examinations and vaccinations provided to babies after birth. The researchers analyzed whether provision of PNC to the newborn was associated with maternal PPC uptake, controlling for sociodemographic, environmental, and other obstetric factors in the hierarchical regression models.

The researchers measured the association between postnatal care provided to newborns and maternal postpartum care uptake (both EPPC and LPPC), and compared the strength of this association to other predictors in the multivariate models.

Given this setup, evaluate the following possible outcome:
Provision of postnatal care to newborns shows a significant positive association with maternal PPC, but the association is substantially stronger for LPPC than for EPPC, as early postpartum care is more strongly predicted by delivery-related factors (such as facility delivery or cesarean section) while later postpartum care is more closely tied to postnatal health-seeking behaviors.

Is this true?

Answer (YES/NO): NO